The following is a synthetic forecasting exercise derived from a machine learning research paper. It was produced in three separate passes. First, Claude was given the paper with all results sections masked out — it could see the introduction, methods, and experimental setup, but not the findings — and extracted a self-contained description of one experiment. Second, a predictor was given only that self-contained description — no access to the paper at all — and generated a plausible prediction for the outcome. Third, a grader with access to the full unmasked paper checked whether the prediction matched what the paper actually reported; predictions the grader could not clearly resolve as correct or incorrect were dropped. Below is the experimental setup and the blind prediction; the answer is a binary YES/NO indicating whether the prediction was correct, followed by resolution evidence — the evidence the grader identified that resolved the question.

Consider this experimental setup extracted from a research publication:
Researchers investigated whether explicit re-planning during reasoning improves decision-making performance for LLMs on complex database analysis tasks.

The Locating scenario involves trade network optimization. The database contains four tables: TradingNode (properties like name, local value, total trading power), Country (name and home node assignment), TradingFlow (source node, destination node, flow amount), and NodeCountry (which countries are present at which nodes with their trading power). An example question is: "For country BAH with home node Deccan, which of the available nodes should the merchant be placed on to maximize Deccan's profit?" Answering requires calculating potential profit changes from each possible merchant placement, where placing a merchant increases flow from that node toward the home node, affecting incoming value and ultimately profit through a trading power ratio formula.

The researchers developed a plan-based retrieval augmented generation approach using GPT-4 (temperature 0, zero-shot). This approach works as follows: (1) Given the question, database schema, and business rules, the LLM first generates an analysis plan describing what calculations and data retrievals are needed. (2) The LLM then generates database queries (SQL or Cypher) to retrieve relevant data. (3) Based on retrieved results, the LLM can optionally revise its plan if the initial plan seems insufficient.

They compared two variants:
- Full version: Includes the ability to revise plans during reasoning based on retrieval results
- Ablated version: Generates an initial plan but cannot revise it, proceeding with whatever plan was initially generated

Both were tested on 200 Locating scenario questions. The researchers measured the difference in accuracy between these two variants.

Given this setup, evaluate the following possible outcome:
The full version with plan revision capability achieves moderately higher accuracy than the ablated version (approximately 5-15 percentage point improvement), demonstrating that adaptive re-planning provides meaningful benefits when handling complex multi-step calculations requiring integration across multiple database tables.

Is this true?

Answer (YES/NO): YES